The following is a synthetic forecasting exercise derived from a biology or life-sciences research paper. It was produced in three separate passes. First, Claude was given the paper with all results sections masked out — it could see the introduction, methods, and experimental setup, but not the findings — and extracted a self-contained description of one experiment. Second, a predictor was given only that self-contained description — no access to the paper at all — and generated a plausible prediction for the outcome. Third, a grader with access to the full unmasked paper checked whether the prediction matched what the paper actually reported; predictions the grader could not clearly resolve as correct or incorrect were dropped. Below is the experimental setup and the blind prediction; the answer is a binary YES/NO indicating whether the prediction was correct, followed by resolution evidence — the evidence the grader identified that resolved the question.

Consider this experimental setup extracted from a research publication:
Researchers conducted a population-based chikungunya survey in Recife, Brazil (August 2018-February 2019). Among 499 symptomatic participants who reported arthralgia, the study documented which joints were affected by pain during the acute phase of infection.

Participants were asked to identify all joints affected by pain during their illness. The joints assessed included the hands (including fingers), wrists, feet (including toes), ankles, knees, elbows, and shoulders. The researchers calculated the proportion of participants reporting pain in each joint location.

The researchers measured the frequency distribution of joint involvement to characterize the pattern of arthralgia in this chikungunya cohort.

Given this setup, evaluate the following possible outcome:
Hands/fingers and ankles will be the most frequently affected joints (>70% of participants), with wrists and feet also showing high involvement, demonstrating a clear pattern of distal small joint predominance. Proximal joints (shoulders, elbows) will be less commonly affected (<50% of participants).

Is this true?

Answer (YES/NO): NO